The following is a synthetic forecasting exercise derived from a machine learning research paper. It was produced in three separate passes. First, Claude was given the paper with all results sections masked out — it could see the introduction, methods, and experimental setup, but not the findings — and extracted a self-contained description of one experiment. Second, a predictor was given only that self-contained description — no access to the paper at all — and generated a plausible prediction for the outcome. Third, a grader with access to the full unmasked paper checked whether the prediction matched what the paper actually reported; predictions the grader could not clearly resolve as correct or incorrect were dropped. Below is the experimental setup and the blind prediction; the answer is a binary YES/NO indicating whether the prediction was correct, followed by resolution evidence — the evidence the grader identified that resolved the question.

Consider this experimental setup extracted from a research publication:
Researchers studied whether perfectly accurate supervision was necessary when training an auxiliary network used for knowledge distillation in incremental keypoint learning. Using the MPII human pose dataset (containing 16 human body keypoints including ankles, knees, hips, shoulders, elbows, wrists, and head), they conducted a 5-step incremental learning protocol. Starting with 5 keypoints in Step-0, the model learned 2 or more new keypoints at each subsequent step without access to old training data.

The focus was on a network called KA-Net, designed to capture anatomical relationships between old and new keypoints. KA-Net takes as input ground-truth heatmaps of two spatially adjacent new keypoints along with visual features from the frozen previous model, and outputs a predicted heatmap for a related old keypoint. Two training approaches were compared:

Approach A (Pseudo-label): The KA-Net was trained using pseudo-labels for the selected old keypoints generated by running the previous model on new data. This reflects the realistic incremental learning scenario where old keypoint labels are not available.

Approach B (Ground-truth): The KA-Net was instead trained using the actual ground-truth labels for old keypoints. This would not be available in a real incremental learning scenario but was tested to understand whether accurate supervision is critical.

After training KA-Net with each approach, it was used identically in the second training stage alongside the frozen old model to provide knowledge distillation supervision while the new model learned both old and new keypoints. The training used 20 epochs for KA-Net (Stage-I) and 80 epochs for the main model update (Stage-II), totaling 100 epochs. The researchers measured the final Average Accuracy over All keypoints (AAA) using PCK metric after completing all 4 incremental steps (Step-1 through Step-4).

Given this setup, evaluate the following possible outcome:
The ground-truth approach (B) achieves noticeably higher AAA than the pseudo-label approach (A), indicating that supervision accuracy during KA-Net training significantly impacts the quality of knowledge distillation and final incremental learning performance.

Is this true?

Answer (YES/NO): NO